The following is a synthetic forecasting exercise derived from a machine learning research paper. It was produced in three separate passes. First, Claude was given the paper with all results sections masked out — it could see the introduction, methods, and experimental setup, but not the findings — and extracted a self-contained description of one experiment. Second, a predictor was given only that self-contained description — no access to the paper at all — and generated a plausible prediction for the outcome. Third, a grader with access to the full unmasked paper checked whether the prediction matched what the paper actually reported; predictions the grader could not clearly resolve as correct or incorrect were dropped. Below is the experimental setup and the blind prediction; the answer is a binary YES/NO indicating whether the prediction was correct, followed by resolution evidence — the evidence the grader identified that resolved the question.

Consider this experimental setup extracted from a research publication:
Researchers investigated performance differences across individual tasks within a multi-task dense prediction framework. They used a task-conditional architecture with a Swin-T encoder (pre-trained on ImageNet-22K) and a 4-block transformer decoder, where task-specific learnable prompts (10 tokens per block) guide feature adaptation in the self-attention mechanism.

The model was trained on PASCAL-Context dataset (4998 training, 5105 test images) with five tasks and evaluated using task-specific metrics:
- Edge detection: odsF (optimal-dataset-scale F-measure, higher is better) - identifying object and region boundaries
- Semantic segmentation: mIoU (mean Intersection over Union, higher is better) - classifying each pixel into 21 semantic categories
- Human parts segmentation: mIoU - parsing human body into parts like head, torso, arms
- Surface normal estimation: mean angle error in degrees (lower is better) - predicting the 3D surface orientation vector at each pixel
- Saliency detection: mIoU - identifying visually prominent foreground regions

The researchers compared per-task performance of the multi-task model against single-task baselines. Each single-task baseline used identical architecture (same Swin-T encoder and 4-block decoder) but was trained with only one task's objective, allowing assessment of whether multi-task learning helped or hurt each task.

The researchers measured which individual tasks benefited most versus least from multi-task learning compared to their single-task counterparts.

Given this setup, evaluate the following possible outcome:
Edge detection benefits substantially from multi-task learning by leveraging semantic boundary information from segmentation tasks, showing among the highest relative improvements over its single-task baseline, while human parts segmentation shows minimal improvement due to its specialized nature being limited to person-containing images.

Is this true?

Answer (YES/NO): NO